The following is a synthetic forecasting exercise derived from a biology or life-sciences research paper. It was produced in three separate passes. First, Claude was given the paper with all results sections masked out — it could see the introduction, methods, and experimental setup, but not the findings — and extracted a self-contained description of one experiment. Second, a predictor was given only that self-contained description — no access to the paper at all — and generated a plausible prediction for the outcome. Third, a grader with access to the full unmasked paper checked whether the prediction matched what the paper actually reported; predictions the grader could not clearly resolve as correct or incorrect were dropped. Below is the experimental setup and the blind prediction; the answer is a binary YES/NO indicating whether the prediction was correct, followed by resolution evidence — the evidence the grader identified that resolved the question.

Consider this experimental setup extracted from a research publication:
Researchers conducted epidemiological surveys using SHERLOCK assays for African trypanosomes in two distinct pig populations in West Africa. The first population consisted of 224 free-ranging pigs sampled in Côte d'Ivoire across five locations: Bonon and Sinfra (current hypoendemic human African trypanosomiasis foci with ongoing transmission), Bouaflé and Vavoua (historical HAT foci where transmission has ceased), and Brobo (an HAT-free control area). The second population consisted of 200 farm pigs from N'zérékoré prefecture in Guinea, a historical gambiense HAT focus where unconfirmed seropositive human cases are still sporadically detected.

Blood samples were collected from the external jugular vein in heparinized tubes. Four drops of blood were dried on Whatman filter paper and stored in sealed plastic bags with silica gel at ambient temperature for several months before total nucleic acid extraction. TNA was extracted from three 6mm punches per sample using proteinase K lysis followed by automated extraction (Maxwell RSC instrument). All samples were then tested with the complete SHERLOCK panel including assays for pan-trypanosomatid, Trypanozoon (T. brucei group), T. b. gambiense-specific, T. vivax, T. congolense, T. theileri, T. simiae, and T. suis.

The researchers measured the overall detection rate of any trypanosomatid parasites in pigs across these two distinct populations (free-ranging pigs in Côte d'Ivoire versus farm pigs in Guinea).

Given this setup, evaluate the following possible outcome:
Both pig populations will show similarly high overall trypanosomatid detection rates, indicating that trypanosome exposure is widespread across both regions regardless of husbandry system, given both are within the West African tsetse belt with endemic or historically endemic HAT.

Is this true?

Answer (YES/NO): NO